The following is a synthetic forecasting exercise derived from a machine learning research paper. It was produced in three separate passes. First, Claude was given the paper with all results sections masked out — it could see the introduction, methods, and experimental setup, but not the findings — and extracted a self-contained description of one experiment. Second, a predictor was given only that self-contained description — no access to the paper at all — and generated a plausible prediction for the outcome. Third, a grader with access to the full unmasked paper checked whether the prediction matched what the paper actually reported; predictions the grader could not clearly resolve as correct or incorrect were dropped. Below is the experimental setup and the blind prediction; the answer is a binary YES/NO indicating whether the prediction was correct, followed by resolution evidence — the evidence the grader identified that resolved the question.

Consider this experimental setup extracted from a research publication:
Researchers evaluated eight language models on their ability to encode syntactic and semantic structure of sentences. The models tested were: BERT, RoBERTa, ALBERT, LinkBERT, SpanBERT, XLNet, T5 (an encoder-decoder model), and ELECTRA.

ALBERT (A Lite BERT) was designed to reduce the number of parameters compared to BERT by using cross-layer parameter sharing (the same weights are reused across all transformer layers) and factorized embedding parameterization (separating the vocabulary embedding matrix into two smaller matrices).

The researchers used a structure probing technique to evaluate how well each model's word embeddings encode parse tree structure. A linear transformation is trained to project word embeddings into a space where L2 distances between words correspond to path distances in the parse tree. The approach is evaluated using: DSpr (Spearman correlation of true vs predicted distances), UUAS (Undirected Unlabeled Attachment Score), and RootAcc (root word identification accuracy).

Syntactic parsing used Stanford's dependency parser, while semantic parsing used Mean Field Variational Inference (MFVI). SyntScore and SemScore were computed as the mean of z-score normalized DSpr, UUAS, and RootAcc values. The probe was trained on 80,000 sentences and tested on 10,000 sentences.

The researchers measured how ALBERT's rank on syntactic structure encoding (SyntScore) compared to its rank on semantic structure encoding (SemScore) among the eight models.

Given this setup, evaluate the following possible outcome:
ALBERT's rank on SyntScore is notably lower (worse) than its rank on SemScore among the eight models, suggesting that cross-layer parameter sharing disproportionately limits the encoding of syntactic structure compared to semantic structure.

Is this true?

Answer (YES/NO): YES